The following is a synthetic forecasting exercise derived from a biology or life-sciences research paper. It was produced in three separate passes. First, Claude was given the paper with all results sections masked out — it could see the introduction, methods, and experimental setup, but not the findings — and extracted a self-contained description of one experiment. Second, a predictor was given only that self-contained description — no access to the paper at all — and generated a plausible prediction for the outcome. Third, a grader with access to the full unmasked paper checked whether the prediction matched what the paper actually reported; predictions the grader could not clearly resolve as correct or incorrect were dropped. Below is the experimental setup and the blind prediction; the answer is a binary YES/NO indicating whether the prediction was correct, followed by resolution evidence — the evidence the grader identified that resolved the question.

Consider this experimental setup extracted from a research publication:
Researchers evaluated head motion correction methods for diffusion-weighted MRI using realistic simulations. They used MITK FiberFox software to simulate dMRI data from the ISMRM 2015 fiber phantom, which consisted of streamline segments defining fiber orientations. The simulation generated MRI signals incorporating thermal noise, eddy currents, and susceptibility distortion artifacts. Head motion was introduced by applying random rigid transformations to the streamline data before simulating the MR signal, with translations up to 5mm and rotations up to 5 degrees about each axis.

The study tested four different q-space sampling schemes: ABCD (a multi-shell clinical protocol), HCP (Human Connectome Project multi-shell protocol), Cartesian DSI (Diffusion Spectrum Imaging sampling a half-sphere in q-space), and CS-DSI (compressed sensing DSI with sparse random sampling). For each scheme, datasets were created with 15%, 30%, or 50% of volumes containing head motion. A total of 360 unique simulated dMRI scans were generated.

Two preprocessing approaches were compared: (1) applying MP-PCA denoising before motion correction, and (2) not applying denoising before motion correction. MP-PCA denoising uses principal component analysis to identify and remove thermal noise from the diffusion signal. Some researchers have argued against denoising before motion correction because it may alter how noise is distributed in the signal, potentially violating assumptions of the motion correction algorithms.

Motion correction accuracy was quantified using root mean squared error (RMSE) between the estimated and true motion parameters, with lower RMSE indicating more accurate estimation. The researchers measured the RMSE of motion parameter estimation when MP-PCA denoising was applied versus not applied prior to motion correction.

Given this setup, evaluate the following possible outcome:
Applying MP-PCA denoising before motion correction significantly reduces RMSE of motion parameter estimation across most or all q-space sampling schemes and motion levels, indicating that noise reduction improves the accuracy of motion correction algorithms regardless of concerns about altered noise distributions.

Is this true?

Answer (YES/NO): NO